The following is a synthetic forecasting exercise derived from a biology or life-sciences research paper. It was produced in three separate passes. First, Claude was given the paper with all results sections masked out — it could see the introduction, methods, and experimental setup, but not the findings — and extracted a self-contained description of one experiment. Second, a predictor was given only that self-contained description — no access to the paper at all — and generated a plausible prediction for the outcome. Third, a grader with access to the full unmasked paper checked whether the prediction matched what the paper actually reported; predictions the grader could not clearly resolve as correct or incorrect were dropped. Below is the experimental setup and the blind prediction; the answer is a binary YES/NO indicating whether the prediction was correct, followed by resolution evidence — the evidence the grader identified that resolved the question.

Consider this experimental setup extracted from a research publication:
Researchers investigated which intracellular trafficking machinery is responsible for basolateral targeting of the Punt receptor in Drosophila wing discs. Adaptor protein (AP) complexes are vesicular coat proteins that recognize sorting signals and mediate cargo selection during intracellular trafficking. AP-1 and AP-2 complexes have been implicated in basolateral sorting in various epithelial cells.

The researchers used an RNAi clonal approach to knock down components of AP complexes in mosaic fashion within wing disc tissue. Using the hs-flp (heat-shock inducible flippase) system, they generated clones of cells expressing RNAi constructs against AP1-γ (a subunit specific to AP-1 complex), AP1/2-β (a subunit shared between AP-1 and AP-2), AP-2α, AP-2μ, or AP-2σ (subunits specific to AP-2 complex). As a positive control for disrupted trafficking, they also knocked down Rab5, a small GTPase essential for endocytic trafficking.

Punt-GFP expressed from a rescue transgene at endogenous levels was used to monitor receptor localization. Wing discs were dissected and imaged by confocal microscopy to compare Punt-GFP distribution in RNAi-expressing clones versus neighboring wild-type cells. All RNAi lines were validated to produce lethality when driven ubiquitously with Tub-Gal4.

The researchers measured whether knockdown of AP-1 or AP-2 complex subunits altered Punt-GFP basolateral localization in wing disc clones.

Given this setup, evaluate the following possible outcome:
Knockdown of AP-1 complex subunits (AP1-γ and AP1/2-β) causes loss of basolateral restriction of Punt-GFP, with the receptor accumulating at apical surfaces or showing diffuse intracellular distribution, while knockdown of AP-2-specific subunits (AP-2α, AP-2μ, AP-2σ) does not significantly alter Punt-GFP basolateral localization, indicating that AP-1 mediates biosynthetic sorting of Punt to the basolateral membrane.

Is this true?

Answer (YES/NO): YES